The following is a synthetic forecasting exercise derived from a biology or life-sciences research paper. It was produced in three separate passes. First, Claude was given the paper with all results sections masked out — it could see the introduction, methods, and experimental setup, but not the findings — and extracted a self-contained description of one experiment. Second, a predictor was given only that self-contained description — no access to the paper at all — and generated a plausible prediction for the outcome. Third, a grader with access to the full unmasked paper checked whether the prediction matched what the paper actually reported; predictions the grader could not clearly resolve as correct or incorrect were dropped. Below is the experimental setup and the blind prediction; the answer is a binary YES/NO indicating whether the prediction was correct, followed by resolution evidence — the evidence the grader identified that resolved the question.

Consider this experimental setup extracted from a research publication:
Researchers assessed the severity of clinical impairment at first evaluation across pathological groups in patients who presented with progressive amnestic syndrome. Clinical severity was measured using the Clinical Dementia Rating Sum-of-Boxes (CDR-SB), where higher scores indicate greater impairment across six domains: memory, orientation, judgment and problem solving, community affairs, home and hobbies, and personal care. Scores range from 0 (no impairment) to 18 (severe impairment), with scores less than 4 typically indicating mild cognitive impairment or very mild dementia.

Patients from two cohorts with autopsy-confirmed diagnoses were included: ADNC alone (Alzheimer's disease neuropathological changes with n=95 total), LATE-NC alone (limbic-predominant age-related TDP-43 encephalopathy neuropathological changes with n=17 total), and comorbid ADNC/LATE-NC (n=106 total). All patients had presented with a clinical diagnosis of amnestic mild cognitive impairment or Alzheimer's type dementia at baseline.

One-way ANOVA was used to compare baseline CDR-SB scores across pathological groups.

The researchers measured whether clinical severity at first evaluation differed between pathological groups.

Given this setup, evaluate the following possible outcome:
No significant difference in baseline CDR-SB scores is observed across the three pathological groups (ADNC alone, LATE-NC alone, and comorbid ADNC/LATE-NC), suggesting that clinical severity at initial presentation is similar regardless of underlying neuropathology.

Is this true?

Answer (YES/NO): NO